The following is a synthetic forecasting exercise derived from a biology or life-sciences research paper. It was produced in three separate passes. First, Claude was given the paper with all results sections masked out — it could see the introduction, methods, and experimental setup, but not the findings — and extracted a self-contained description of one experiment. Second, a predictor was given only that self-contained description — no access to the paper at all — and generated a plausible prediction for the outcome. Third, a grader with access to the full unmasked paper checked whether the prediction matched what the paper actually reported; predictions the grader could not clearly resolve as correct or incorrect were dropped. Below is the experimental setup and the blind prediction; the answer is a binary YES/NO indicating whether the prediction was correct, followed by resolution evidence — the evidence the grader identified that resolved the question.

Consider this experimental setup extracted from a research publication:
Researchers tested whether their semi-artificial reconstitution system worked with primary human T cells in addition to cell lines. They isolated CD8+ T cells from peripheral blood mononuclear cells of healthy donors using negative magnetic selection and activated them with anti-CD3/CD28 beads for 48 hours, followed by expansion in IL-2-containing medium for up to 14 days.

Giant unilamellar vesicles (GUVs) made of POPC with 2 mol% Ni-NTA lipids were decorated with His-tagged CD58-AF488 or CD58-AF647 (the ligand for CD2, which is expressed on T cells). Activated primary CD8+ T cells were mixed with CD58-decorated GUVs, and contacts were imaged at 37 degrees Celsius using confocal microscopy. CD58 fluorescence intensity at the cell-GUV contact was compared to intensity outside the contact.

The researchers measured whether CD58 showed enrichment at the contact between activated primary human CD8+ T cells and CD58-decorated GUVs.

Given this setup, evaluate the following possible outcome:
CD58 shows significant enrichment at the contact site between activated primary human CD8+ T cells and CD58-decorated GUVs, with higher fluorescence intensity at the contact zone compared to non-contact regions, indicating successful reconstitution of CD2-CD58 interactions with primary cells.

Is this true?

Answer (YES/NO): YES